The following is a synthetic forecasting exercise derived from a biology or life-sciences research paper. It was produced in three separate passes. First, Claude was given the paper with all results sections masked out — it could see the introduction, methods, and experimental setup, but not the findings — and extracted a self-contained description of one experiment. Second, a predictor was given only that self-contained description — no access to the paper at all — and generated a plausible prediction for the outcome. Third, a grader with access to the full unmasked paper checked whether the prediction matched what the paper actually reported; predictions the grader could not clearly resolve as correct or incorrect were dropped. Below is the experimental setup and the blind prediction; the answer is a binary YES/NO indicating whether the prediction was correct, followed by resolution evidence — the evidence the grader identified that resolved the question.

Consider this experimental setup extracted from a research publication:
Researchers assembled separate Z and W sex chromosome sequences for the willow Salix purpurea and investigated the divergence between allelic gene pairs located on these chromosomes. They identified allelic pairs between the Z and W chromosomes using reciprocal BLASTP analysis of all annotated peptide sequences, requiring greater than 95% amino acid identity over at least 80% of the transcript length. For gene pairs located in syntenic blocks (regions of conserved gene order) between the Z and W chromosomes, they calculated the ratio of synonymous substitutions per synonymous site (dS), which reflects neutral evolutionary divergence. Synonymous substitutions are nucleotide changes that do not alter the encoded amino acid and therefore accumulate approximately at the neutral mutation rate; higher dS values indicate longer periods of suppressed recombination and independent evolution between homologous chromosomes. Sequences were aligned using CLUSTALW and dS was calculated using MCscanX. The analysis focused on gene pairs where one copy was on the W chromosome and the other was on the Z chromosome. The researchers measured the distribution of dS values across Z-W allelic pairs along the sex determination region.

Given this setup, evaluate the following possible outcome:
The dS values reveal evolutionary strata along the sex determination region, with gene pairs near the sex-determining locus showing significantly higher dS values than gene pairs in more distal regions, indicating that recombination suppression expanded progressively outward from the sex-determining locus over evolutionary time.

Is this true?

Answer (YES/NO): NO